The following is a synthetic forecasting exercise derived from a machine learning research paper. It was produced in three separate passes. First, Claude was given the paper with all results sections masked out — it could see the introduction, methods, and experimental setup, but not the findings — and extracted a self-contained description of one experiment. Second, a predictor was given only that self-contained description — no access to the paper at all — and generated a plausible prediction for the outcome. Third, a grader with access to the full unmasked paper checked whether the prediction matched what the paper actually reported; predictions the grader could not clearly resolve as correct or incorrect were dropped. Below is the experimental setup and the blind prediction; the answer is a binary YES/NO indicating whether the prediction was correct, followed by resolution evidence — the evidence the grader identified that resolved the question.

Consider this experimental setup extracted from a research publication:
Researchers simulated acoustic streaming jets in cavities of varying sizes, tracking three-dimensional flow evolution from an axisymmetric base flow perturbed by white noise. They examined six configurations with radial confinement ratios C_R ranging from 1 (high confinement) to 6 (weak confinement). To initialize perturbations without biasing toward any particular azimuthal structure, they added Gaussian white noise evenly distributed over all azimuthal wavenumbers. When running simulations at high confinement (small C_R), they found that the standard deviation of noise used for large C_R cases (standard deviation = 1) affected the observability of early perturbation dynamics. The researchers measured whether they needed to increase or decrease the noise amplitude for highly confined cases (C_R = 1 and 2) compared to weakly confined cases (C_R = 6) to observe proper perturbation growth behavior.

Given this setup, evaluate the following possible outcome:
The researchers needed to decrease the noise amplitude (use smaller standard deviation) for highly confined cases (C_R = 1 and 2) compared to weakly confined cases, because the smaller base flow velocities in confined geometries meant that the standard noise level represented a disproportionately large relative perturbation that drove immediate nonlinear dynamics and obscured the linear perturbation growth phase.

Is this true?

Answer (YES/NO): NO